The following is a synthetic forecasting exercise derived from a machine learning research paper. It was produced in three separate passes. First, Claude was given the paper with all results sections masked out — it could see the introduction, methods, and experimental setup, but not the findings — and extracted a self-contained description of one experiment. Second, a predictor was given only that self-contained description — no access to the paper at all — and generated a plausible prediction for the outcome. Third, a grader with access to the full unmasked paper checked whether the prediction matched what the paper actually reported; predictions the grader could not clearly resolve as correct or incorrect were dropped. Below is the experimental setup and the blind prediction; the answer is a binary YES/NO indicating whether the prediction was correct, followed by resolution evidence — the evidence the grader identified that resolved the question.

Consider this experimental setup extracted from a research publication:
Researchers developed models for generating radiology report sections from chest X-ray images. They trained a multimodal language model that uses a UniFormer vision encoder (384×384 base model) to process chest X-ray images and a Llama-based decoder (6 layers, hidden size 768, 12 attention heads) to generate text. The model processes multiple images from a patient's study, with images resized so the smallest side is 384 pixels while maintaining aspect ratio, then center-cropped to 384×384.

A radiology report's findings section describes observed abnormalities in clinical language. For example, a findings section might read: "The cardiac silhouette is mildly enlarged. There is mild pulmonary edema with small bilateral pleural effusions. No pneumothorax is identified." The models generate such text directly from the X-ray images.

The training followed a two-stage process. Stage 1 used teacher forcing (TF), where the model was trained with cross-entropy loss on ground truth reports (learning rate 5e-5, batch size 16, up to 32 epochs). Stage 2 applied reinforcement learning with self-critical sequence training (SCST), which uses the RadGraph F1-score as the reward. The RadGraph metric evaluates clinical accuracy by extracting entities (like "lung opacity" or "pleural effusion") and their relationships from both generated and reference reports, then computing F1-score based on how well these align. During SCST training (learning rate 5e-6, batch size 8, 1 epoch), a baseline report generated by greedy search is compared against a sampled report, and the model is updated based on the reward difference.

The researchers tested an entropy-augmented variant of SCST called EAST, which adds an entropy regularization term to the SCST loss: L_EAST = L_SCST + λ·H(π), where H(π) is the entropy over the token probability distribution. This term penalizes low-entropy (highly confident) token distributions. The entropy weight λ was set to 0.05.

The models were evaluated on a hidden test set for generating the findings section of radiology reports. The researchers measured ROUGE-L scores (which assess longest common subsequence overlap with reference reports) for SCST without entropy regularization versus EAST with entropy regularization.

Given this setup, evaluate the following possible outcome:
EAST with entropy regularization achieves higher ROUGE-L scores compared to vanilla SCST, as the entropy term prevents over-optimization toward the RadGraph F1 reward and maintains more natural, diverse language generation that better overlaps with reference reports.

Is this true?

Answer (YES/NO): YES